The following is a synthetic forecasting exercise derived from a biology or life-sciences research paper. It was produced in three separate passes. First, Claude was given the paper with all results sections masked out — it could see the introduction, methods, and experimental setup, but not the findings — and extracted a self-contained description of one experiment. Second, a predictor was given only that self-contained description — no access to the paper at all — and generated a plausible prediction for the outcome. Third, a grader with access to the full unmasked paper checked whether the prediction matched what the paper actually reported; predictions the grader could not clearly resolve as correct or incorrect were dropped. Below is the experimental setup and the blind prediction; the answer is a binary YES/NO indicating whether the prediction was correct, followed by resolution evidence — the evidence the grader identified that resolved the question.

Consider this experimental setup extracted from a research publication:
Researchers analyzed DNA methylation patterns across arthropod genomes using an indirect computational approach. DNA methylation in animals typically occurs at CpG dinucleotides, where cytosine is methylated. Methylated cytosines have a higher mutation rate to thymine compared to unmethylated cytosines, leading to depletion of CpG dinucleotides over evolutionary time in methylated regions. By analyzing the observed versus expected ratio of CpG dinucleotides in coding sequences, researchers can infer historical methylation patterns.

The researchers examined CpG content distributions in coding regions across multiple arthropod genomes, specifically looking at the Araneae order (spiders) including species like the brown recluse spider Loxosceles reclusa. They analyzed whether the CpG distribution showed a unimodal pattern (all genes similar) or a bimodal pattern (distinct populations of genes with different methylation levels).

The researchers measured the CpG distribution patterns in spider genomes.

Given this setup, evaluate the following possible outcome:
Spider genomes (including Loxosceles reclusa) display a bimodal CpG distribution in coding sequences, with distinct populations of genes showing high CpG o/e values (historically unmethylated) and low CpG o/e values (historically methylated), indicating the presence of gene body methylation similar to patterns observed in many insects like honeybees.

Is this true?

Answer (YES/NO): YES